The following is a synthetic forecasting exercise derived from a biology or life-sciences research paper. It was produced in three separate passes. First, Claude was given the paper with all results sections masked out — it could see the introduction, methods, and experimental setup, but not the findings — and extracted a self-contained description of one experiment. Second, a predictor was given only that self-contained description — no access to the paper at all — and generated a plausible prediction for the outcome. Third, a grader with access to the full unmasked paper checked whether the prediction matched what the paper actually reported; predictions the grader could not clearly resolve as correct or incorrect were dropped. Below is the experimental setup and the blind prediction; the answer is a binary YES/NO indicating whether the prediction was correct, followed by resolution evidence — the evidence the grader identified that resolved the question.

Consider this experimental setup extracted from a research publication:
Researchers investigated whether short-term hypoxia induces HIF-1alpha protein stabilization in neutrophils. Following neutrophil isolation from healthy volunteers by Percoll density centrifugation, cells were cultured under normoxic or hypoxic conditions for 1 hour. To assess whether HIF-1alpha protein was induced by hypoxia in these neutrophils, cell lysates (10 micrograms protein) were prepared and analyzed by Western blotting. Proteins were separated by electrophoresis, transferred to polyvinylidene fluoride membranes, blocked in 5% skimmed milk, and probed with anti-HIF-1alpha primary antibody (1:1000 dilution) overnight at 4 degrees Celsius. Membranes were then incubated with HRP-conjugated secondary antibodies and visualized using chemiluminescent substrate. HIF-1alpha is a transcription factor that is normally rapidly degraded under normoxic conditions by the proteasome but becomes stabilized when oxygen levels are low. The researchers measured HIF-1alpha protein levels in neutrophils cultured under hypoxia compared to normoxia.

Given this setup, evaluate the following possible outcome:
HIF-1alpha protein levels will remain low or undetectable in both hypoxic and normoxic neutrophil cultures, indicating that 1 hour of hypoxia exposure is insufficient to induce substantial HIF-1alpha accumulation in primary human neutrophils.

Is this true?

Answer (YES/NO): NO